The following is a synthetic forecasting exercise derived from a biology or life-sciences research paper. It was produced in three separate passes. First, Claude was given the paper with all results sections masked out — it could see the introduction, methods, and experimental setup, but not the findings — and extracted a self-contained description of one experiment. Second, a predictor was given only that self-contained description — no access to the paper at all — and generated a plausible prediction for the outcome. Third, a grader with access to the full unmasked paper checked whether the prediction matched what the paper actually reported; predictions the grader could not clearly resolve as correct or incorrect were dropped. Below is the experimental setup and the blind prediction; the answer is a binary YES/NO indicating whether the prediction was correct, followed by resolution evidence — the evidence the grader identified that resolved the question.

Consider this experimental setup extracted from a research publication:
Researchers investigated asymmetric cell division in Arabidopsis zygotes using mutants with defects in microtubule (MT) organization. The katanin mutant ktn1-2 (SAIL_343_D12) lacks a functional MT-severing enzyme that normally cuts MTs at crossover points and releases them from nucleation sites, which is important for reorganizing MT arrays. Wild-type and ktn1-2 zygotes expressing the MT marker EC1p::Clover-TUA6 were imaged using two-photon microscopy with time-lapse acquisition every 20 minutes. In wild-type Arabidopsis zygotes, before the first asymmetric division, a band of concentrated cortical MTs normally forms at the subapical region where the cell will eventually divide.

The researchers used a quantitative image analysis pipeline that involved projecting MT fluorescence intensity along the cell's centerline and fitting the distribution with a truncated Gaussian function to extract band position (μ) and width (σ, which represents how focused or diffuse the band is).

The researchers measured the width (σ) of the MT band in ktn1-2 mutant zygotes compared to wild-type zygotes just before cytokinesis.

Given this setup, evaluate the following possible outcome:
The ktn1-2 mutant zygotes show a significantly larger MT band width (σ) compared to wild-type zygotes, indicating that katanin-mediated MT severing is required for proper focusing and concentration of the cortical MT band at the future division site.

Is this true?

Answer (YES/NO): NO